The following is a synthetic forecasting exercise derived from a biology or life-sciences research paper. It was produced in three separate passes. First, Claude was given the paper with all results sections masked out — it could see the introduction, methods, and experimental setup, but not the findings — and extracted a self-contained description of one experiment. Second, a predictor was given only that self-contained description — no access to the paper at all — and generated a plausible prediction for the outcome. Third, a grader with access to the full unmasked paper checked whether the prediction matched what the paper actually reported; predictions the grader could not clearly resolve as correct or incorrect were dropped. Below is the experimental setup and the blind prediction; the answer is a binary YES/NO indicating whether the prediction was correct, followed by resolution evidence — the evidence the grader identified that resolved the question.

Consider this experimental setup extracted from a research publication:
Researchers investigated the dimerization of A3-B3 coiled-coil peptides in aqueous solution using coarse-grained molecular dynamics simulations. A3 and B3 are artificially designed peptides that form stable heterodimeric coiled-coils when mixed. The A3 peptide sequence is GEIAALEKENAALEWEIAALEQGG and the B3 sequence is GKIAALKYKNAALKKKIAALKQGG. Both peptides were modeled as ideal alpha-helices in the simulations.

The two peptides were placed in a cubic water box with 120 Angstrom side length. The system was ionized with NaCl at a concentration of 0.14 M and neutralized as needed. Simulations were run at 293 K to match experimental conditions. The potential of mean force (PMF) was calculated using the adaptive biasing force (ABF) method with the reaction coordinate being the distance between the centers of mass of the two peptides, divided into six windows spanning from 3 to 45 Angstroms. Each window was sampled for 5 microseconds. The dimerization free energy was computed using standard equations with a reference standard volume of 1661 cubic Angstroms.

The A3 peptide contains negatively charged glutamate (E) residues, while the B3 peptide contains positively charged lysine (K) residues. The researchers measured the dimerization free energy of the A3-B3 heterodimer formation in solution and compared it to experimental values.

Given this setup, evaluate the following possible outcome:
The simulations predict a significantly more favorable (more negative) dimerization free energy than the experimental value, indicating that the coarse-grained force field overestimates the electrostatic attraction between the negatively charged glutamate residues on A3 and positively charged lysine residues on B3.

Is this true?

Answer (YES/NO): NO